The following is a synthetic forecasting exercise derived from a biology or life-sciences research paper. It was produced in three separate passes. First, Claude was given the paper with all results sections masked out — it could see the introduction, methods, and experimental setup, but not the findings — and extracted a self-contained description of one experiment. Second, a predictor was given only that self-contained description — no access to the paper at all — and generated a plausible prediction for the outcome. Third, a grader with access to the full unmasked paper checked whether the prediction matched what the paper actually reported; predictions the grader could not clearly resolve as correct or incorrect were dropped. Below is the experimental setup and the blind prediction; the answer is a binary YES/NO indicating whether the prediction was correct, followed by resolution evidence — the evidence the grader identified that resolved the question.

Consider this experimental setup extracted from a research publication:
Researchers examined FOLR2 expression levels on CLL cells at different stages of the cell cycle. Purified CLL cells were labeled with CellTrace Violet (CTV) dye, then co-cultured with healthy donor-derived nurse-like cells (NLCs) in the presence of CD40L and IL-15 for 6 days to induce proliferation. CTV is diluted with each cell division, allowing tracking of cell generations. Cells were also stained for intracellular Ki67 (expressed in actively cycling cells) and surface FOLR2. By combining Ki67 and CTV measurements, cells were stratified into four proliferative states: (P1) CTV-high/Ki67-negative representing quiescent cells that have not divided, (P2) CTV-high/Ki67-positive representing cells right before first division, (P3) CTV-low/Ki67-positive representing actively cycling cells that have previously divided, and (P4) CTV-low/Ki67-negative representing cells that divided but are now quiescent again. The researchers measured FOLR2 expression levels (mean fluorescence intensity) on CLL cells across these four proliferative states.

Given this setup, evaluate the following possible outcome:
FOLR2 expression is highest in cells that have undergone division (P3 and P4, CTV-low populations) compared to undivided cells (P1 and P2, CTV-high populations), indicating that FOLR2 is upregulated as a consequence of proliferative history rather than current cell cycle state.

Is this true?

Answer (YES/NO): NO